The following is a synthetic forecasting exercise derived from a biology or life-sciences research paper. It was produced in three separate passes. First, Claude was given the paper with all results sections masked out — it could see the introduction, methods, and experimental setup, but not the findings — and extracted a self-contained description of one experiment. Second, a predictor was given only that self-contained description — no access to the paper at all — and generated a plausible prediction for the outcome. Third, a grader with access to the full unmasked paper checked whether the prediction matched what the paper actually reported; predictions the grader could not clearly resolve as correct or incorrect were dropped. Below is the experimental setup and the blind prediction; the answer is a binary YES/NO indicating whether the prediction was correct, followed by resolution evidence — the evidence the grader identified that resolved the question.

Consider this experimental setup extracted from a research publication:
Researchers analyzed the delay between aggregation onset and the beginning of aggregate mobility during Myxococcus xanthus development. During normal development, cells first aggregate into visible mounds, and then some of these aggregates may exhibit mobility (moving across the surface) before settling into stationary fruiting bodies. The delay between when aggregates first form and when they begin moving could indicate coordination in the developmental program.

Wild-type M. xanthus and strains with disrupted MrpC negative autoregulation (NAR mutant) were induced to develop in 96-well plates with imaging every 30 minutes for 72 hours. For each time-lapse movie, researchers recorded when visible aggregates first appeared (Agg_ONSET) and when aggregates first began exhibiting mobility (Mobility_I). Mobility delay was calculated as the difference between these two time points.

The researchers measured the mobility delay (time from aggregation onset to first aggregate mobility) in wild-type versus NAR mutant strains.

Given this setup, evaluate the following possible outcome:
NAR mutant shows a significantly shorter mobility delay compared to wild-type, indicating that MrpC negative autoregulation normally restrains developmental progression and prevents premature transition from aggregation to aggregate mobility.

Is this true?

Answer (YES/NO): NO